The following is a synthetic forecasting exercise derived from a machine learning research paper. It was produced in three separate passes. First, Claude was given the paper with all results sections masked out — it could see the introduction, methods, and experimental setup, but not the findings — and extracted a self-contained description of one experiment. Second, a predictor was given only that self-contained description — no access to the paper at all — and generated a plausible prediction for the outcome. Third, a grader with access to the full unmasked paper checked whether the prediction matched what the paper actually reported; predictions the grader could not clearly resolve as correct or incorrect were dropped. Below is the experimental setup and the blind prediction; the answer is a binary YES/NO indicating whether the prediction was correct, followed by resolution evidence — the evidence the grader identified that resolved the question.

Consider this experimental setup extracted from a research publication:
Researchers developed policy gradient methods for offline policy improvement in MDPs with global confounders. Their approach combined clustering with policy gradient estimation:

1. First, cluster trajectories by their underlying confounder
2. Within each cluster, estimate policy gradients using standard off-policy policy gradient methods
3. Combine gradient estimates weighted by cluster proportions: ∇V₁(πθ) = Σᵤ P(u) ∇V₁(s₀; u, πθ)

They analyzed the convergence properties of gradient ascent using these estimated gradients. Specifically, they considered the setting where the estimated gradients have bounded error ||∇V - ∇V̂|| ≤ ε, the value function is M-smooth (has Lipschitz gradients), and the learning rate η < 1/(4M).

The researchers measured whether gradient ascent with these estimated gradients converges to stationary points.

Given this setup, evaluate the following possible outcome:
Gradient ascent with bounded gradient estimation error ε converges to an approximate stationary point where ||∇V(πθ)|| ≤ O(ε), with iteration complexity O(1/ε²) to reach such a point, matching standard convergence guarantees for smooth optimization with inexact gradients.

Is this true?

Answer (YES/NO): YES